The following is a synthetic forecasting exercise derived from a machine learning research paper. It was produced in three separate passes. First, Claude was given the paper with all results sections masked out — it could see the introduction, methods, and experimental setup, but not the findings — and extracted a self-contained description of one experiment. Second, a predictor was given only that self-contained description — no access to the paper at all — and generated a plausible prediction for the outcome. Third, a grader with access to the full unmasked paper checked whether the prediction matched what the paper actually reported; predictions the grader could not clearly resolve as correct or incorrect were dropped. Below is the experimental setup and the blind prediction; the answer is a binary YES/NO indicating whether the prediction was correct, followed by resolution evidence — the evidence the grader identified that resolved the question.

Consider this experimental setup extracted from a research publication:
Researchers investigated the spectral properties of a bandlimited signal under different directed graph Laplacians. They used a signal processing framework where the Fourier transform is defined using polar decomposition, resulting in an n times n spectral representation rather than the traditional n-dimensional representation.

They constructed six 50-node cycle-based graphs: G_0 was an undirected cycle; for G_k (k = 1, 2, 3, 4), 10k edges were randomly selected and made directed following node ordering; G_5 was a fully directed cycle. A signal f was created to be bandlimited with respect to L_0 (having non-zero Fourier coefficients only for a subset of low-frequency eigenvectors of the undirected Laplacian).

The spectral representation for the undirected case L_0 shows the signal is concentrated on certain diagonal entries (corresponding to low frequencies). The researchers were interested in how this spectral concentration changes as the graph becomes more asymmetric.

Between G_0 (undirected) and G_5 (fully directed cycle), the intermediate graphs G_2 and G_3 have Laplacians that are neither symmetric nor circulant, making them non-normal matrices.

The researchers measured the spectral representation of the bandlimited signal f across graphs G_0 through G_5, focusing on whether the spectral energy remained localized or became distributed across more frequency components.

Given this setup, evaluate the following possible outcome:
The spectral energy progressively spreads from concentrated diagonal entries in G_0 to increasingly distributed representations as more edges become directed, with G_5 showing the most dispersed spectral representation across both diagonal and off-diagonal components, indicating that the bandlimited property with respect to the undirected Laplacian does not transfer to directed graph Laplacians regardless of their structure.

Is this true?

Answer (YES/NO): YES